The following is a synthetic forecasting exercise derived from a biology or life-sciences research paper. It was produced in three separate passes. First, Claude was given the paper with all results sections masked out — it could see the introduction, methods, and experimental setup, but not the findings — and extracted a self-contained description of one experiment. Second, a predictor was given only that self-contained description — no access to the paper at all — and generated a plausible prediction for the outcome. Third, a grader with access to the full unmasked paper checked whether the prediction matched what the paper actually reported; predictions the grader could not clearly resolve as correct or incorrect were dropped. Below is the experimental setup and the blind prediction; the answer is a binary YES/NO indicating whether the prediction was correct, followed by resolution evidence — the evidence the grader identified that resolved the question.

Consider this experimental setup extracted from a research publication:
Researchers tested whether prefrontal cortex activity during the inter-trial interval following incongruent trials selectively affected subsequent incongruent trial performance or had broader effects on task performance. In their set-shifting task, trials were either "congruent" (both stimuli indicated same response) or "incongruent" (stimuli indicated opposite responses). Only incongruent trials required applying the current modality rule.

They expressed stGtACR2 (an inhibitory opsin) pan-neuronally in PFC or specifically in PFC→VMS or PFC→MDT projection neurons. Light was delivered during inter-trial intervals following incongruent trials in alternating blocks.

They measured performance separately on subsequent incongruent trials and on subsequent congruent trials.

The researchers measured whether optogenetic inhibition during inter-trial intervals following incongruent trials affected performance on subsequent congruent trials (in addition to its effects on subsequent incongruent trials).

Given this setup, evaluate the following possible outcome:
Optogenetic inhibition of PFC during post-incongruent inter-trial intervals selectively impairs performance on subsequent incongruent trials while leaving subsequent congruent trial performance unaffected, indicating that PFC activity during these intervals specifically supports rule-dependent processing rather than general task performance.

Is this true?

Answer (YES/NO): YES